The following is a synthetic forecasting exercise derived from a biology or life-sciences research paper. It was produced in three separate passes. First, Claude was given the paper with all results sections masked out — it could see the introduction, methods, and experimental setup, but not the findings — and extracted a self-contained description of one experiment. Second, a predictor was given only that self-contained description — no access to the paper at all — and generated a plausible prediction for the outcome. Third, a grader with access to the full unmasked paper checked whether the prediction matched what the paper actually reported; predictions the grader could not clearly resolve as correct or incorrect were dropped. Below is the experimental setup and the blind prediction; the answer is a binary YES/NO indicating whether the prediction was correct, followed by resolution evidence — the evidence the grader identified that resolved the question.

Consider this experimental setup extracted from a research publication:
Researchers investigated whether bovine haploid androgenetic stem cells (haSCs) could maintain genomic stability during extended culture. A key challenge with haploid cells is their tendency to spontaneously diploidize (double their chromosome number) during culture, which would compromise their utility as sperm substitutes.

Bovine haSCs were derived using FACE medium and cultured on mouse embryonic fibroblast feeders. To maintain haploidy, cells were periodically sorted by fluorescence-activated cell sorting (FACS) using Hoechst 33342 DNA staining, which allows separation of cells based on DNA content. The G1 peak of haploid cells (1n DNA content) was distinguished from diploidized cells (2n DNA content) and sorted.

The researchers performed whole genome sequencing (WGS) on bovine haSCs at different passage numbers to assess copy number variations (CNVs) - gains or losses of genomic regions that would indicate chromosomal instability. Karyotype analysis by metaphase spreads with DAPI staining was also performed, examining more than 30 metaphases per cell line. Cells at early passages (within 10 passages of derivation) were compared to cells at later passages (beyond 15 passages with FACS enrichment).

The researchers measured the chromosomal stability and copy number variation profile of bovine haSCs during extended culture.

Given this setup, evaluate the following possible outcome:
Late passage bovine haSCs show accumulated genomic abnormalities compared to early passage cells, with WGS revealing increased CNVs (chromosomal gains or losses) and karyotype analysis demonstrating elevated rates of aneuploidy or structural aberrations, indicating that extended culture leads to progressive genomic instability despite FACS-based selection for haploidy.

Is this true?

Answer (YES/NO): NO